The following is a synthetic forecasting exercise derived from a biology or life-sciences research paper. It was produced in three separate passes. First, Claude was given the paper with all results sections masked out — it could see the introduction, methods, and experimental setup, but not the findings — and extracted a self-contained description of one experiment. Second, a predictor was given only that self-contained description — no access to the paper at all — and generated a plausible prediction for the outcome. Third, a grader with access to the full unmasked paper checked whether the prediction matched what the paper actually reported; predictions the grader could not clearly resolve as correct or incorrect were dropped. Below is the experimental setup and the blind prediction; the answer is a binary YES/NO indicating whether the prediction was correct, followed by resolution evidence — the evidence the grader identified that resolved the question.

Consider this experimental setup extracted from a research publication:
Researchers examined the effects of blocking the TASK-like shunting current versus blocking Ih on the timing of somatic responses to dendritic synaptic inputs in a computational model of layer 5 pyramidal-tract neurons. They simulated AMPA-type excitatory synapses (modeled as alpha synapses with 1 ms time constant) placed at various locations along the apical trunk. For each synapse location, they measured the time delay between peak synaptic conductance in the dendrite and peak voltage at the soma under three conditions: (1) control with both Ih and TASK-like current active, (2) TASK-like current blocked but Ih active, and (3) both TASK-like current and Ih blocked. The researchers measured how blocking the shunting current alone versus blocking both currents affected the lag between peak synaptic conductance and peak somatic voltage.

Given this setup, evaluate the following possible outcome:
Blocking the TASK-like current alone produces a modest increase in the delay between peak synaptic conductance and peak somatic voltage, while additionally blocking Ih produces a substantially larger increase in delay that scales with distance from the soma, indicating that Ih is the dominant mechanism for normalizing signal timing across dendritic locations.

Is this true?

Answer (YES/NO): NO